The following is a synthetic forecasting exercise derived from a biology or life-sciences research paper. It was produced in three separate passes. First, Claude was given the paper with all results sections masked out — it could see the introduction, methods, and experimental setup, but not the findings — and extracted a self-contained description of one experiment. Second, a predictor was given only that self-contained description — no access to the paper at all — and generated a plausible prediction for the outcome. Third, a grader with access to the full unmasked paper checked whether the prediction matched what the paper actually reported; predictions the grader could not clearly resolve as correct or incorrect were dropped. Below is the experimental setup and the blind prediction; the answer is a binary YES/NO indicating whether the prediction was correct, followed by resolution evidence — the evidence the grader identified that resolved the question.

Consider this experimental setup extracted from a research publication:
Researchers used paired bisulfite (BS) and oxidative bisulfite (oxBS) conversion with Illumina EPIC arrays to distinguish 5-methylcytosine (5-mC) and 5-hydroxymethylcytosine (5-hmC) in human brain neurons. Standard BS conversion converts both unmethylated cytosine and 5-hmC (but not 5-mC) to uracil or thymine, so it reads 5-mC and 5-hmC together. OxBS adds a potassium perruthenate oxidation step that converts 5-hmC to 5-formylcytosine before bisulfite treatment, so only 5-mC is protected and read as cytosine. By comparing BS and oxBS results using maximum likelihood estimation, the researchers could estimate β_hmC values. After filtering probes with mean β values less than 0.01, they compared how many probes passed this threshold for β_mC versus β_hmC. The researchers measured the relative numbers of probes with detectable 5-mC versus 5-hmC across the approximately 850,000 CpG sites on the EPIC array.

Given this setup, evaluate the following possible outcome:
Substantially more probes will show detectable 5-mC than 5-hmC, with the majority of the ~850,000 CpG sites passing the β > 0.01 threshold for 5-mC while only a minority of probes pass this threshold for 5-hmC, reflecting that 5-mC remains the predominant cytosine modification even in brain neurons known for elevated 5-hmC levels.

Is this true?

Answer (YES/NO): NO